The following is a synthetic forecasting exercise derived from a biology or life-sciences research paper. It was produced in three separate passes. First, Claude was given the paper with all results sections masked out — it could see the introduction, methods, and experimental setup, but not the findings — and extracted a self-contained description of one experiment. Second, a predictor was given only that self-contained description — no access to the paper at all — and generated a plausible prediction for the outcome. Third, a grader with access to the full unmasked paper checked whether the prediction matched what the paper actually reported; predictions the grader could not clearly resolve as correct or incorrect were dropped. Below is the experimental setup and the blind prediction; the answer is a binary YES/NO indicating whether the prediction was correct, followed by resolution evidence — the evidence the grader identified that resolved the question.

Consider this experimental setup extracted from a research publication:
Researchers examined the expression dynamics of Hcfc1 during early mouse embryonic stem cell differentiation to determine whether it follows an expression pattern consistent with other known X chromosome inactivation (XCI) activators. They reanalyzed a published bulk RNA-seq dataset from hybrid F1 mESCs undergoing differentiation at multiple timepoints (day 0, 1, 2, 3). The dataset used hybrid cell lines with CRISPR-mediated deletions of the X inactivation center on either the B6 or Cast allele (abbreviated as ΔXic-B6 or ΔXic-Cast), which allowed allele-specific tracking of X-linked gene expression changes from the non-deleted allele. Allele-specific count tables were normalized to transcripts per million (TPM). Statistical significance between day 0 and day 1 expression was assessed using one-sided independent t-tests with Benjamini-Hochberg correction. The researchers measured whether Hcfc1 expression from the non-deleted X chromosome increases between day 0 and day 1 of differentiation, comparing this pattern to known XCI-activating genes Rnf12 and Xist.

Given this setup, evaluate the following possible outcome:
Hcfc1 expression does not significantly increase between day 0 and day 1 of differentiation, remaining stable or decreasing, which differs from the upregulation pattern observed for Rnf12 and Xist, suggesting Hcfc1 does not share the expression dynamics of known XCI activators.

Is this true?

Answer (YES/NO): NO